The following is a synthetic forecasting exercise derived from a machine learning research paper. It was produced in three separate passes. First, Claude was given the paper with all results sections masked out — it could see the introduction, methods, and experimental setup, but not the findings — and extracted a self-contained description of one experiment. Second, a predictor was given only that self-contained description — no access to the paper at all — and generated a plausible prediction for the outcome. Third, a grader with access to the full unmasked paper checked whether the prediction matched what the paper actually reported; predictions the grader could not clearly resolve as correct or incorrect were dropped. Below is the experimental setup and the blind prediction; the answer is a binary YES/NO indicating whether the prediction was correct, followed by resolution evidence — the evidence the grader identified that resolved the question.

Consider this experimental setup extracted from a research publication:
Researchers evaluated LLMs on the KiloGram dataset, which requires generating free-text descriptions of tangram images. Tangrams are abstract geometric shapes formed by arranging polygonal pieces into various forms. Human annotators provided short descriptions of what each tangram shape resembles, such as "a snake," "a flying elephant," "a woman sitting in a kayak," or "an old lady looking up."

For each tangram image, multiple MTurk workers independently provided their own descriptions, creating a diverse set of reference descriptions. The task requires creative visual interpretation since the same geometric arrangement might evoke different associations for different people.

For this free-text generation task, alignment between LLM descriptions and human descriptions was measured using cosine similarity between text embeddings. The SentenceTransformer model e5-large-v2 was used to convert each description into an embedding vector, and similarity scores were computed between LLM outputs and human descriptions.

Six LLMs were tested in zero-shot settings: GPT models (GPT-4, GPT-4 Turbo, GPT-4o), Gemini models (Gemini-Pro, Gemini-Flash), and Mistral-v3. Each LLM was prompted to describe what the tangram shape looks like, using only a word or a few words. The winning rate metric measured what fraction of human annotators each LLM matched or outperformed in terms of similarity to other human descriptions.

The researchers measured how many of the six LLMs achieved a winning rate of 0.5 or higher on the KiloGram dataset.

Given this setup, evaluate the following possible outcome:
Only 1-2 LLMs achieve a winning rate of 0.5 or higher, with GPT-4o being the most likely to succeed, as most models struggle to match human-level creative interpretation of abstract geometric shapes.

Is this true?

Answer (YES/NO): NO